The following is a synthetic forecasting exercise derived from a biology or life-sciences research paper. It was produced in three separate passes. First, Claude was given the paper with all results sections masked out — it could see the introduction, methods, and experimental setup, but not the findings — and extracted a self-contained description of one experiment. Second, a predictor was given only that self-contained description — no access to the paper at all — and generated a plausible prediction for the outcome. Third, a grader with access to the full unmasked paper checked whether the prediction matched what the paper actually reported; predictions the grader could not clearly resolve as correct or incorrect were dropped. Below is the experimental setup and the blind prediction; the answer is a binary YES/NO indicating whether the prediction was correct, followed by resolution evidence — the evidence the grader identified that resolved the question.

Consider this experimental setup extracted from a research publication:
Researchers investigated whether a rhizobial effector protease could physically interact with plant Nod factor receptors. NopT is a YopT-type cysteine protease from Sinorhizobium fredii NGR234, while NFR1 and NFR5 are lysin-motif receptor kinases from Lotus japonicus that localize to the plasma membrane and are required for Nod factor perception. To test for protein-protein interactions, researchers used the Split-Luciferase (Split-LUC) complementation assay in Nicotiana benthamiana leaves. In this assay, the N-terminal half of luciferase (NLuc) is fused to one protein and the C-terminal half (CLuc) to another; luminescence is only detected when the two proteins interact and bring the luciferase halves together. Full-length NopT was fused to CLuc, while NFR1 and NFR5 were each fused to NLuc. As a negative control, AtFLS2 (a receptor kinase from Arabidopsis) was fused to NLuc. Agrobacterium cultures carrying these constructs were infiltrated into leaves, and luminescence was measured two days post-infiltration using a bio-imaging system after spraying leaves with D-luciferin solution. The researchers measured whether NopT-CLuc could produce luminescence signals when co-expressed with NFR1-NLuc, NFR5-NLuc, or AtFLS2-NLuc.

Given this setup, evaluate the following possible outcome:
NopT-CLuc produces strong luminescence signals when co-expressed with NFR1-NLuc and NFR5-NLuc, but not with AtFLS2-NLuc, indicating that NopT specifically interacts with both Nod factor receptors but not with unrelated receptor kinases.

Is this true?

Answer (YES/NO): YES